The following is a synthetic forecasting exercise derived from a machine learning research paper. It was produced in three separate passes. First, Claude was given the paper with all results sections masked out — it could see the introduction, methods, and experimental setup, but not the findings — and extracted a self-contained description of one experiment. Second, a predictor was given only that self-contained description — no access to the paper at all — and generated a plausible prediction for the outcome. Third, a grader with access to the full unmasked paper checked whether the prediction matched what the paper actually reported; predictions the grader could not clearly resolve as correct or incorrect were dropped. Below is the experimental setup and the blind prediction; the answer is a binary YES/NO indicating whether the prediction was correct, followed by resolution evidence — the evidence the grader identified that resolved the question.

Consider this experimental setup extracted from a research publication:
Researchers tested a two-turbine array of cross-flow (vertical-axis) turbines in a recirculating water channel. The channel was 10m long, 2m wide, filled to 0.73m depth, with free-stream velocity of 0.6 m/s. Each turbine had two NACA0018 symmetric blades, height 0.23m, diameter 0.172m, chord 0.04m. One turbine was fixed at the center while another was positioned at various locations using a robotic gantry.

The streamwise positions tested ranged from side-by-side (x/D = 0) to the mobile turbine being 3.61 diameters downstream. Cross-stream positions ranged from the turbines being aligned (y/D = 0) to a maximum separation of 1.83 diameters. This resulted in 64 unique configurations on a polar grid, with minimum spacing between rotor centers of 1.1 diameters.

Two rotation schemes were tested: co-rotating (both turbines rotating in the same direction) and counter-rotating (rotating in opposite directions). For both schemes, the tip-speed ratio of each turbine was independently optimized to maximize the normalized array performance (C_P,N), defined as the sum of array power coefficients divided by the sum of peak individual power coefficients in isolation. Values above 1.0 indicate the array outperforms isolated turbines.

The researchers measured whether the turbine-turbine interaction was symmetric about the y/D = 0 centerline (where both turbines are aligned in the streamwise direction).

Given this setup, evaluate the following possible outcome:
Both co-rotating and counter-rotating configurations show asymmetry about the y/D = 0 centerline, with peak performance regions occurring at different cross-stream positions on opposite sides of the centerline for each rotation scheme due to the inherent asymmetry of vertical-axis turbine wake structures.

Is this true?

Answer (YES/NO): NO